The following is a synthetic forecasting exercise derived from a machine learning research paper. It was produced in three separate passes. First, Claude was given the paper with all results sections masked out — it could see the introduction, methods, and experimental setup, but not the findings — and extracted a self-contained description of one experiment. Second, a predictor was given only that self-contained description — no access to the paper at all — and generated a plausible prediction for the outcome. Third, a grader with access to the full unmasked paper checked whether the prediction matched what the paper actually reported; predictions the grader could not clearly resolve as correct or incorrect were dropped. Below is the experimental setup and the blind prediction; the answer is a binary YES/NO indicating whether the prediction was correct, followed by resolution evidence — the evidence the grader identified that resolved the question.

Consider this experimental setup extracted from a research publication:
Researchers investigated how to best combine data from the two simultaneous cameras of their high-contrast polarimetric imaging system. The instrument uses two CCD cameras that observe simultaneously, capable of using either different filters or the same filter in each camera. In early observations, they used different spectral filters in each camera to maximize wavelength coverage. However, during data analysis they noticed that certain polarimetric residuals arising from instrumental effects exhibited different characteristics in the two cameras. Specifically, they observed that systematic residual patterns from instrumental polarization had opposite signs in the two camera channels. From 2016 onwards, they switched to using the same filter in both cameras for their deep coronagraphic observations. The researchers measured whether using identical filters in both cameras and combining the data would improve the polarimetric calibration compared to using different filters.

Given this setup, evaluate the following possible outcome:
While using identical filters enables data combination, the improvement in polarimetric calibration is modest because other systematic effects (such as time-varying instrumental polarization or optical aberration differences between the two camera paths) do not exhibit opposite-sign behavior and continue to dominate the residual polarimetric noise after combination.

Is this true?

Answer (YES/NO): NO